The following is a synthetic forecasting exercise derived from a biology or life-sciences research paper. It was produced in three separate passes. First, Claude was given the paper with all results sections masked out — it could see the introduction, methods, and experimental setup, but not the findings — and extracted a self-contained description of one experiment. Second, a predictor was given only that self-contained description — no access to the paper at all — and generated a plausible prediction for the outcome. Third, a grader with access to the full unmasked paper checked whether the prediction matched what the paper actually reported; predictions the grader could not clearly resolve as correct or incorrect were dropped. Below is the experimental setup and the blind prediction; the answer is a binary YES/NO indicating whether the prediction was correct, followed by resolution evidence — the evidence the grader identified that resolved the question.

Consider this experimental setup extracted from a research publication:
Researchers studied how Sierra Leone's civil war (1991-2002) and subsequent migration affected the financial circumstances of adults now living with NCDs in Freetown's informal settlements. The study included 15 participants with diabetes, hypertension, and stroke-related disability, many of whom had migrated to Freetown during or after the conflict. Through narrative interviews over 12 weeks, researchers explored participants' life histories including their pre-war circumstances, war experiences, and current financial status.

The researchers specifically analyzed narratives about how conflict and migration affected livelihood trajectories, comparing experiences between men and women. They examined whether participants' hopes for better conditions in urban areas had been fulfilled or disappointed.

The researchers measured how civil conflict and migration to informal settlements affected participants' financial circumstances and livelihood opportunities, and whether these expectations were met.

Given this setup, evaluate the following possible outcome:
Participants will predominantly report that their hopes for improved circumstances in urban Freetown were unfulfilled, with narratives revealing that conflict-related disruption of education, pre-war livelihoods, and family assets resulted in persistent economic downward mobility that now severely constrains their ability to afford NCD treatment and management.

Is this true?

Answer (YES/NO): YES